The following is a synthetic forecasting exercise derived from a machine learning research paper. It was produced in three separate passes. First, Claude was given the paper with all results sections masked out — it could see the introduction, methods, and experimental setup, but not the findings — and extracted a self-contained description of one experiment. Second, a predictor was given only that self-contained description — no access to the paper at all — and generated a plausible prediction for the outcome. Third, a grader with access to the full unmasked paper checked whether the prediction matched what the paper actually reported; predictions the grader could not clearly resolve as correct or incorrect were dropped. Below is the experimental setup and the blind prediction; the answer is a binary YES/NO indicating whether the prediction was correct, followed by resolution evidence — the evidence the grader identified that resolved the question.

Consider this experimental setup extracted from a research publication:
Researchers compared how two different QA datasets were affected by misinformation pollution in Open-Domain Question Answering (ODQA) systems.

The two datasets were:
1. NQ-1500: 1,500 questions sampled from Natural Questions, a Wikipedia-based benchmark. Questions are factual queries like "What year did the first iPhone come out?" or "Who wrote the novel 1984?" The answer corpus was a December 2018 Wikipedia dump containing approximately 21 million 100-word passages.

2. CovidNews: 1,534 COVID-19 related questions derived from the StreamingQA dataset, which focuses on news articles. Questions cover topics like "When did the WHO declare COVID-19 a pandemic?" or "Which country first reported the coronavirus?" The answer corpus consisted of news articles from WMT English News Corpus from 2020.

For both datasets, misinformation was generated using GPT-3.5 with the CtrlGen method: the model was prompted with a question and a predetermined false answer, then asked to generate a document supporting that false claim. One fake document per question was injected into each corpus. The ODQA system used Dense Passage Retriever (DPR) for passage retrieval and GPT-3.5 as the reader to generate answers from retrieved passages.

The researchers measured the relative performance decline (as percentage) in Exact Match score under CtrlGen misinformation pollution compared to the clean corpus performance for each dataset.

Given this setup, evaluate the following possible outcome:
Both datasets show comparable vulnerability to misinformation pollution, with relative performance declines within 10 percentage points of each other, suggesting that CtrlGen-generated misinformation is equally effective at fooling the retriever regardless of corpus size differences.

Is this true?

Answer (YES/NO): NO